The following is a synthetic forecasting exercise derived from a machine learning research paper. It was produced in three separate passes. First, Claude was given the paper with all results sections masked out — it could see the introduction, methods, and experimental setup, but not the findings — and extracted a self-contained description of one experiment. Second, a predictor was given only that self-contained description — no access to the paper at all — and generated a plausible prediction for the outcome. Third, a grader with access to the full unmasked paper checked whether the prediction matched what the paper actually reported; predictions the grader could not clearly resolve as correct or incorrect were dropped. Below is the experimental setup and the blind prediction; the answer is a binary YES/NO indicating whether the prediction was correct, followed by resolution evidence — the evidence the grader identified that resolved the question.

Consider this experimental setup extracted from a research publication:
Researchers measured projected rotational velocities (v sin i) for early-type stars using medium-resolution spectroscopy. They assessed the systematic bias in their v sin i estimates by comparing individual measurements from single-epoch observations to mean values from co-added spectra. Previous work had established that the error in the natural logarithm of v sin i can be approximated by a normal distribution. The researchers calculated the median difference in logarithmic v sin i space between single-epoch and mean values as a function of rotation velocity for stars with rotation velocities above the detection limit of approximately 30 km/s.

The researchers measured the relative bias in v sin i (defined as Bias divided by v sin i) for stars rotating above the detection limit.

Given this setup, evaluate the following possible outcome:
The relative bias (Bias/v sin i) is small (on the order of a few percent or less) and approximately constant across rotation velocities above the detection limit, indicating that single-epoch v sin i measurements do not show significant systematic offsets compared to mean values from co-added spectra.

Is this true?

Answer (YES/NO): YES